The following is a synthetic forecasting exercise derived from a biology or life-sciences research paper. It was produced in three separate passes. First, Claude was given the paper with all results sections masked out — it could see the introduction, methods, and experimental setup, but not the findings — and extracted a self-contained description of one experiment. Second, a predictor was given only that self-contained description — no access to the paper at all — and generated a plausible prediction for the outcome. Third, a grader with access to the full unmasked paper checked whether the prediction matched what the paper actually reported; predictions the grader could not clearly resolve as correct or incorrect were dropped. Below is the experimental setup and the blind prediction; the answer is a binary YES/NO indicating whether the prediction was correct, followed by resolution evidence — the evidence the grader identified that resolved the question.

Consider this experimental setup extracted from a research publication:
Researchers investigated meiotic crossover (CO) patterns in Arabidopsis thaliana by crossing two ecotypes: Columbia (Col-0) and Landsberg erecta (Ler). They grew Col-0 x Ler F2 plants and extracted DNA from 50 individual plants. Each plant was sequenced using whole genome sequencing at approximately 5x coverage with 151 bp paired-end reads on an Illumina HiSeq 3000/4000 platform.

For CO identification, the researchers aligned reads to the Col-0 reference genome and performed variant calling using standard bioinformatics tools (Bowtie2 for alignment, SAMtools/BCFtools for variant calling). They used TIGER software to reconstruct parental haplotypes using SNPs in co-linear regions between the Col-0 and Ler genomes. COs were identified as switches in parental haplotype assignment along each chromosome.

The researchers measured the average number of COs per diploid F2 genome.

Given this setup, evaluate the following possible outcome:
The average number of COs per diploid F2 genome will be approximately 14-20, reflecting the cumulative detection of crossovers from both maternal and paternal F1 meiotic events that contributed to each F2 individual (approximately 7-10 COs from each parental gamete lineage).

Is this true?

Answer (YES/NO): NO